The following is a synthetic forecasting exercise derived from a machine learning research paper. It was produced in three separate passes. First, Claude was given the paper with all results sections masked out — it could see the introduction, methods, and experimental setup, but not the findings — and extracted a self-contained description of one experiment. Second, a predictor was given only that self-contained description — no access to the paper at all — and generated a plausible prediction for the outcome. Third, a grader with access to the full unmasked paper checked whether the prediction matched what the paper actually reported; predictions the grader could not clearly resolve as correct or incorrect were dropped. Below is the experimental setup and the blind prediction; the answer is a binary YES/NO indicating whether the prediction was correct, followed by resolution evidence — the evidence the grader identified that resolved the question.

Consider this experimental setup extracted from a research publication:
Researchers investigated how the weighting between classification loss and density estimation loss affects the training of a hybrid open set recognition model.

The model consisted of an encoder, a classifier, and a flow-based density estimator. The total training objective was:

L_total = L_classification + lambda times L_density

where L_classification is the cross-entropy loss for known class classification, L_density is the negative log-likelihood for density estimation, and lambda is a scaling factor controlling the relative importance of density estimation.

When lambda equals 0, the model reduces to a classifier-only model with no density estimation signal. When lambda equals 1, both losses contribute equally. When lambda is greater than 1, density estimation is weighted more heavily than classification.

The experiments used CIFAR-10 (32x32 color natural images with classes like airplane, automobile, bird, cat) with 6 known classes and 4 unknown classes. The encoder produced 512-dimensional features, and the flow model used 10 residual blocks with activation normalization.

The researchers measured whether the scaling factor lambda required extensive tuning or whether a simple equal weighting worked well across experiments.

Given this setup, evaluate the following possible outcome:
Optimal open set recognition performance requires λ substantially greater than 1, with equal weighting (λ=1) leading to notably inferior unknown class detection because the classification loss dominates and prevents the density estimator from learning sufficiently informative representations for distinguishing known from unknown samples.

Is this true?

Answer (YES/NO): NO